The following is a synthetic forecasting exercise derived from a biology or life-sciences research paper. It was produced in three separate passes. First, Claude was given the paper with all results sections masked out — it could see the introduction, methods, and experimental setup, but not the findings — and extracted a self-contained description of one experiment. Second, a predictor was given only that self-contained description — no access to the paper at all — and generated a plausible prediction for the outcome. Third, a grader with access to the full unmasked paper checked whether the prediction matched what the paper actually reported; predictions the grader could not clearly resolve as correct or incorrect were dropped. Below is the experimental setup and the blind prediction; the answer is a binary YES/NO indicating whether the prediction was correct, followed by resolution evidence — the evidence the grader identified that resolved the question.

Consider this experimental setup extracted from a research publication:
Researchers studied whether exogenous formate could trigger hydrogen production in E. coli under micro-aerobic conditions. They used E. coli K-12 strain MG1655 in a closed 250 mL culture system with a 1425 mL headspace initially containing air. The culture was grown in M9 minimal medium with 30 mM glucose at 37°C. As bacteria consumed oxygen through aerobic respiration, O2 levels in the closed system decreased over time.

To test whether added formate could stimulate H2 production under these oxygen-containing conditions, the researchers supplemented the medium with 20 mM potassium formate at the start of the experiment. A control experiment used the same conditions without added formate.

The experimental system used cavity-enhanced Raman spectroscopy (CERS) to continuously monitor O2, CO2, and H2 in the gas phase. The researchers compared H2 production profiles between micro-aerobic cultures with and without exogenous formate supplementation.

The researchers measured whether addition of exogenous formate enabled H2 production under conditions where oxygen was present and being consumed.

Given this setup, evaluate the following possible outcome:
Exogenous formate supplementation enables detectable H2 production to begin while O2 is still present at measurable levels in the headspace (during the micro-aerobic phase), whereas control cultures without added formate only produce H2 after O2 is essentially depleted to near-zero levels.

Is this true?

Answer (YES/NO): NO